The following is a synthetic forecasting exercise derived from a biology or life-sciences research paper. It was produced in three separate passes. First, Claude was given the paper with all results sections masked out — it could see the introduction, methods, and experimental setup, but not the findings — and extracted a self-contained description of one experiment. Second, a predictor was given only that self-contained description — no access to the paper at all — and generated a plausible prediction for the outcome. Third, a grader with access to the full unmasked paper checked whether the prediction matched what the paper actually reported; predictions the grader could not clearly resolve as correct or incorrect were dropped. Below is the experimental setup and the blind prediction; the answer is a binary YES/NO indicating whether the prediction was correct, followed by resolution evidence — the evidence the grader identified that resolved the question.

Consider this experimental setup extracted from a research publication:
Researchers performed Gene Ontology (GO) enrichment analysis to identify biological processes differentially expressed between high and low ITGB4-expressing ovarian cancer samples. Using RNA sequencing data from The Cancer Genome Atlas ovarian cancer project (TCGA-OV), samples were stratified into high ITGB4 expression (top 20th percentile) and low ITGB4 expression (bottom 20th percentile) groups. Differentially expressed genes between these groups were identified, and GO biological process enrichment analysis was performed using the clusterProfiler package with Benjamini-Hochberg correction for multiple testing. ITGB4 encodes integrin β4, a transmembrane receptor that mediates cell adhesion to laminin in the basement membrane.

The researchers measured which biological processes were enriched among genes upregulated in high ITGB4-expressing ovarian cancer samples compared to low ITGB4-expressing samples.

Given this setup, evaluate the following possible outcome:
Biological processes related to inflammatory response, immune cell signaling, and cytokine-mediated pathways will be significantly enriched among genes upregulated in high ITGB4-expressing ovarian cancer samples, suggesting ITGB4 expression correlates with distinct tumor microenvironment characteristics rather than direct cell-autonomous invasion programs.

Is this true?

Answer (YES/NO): NO